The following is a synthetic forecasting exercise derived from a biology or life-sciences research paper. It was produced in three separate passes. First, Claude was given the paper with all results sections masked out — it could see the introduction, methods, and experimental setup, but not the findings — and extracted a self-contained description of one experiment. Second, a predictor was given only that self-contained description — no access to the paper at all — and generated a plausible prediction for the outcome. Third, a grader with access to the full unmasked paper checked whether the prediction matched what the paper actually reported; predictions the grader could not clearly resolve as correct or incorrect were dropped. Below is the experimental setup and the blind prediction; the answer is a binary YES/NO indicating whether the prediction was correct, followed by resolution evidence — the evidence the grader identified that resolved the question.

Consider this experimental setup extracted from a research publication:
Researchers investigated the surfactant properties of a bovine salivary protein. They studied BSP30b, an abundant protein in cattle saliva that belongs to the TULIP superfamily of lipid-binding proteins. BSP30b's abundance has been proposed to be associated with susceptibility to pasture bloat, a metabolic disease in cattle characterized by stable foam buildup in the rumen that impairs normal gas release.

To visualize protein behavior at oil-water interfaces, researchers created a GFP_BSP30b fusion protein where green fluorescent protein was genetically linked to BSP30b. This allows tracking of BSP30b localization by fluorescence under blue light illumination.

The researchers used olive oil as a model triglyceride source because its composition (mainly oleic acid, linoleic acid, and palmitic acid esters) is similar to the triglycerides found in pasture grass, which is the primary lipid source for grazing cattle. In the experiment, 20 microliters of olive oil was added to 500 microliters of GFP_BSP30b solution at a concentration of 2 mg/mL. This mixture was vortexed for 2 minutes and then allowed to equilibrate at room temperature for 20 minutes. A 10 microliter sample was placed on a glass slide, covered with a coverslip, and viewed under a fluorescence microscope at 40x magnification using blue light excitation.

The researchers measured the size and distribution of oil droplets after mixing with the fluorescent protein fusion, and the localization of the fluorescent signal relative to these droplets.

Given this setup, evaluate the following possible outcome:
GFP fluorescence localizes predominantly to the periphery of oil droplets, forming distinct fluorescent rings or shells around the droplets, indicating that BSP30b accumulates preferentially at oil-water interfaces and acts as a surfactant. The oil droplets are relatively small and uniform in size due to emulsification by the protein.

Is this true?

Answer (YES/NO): YES